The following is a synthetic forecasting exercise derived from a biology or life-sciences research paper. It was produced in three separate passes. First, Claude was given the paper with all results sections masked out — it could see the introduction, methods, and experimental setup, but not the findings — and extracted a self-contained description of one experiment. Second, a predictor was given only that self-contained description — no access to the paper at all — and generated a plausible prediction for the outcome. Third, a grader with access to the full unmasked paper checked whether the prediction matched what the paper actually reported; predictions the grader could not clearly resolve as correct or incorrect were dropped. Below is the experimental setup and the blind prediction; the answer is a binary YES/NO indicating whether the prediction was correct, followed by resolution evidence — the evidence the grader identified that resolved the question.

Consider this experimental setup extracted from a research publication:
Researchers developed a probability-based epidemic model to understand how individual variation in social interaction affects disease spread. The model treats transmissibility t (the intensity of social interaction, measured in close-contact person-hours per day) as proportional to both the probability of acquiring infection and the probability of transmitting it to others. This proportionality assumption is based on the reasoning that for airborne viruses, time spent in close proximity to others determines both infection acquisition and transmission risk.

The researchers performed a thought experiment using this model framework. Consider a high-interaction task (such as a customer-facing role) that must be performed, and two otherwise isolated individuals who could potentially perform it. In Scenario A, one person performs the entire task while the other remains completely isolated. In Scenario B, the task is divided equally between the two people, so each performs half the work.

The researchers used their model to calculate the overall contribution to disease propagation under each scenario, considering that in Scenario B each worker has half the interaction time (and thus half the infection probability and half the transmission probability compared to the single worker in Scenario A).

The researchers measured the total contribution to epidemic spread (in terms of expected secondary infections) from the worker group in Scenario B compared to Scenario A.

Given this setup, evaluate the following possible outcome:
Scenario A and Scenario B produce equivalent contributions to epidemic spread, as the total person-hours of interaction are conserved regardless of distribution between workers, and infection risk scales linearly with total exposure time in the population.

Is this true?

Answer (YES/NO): NO